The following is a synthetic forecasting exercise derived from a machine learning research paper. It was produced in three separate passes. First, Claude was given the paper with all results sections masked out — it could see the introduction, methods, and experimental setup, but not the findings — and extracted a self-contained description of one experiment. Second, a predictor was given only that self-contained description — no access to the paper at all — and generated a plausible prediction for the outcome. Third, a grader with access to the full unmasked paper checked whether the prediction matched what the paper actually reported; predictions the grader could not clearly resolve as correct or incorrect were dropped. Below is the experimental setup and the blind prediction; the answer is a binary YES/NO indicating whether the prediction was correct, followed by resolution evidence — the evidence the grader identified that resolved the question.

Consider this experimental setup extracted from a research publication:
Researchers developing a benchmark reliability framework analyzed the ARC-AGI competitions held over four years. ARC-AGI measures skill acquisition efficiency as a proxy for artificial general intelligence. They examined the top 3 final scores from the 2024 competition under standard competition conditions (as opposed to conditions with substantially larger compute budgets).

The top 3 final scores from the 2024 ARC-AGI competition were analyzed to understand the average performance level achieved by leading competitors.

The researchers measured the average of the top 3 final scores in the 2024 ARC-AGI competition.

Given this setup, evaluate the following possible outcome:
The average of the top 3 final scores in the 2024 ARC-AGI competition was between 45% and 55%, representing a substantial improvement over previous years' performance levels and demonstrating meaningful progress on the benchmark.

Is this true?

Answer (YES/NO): NO